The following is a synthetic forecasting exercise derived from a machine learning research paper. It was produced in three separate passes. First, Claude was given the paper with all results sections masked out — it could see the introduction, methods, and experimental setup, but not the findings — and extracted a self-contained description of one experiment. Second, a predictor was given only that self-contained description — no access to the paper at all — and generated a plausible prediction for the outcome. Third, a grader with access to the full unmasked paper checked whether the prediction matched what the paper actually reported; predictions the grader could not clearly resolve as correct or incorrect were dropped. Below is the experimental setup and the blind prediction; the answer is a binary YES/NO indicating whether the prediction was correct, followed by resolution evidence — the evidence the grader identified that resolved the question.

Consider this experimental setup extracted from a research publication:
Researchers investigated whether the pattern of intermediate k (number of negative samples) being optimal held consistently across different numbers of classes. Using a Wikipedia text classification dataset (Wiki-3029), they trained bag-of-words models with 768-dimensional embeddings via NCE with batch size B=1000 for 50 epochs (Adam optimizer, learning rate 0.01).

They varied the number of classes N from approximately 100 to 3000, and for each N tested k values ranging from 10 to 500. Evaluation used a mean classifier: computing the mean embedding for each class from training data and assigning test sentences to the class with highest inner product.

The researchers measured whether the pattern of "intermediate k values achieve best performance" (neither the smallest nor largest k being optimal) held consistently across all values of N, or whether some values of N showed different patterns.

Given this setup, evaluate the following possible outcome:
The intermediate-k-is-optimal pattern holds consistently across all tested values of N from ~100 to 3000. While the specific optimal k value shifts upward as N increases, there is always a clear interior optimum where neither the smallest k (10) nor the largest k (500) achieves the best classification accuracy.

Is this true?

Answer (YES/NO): YES